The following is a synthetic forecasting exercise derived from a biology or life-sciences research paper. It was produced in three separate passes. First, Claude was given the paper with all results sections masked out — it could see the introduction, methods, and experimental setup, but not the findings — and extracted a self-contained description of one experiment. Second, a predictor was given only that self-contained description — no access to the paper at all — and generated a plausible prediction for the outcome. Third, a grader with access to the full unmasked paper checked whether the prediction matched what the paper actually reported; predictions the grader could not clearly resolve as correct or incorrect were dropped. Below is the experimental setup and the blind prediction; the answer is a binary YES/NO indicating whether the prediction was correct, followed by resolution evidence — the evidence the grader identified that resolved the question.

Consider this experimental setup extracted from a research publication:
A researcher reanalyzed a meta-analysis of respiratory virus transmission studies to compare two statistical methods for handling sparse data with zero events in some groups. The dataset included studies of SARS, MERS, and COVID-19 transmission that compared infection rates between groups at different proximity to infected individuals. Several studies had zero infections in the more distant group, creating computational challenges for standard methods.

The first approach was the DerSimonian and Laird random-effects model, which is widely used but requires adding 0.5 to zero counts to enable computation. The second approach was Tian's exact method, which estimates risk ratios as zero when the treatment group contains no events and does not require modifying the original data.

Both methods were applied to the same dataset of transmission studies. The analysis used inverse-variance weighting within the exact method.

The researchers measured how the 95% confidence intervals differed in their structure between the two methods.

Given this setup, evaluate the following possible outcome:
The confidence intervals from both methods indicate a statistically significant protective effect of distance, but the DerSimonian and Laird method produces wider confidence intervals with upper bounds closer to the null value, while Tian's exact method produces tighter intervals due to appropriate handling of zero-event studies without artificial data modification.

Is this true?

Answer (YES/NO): NO